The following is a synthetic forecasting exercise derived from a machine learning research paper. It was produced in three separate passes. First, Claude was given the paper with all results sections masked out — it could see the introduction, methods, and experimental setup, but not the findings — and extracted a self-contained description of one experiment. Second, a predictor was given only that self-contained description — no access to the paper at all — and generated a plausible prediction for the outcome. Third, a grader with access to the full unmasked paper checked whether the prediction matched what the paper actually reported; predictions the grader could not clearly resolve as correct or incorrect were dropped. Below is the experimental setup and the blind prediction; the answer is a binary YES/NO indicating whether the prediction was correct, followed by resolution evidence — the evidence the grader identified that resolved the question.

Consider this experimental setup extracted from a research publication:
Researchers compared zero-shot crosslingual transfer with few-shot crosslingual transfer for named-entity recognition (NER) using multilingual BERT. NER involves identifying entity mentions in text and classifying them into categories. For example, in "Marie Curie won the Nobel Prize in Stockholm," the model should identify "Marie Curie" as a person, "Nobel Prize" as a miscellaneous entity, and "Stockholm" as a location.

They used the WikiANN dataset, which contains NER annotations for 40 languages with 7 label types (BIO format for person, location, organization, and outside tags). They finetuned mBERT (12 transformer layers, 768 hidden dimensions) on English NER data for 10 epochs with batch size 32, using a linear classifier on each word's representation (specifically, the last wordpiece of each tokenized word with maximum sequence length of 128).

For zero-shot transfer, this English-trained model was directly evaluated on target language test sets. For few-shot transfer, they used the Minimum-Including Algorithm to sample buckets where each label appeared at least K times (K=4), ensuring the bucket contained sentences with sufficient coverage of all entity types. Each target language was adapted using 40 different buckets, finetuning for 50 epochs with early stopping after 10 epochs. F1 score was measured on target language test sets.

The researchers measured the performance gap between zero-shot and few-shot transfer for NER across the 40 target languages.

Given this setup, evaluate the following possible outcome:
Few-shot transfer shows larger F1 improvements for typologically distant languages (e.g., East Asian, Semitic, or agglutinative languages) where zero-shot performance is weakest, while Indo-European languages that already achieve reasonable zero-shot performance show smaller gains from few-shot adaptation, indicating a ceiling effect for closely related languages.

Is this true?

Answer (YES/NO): YES